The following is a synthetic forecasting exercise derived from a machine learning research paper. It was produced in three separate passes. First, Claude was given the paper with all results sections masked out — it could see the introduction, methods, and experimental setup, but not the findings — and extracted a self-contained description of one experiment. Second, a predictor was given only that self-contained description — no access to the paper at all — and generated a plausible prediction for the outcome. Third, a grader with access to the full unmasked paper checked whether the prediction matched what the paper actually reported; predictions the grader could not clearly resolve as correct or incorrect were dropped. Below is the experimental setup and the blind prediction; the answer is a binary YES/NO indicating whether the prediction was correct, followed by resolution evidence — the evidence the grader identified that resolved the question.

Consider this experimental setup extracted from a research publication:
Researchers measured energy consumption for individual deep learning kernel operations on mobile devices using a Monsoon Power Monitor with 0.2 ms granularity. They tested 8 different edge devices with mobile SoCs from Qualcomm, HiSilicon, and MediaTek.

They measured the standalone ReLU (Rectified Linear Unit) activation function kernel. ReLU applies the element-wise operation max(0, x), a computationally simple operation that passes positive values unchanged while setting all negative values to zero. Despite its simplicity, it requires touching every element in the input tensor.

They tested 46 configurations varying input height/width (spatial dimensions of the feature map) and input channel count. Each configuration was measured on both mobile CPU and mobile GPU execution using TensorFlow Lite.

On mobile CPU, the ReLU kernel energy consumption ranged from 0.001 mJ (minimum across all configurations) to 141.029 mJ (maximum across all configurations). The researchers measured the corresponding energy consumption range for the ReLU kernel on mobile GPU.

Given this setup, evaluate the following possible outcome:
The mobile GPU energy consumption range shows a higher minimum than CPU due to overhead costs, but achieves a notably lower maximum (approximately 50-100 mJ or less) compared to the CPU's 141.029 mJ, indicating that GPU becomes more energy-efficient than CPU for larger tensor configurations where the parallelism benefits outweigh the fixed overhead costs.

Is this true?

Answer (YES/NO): NO